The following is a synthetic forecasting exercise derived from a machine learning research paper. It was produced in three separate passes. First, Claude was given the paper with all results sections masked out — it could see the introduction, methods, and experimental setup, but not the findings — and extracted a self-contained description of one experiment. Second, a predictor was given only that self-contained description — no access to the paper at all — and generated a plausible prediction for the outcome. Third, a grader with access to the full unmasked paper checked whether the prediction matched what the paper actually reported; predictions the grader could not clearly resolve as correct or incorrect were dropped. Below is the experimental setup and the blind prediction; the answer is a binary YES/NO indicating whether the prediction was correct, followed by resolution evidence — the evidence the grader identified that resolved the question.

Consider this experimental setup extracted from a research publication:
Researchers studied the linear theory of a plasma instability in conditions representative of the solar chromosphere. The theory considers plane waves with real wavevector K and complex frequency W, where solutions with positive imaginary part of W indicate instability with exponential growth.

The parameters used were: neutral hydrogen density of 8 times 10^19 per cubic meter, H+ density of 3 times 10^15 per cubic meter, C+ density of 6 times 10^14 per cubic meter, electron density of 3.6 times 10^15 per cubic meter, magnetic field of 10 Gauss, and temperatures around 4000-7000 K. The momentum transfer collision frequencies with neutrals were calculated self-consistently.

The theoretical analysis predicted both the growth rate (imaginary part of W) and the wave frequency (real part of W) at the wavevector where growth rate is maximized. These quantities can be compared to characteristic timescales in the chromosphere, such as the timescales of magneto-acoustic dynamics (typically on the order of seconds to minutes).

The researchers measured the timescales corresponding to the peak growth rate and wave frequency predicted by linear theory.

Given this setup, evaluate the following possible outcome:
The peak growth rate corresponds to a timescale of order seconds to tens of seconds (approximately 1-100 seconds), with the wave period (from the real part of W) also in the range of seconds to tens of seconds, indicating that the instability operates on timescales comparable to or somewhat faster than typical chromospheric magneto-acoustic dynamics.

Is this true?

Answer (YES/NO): NO